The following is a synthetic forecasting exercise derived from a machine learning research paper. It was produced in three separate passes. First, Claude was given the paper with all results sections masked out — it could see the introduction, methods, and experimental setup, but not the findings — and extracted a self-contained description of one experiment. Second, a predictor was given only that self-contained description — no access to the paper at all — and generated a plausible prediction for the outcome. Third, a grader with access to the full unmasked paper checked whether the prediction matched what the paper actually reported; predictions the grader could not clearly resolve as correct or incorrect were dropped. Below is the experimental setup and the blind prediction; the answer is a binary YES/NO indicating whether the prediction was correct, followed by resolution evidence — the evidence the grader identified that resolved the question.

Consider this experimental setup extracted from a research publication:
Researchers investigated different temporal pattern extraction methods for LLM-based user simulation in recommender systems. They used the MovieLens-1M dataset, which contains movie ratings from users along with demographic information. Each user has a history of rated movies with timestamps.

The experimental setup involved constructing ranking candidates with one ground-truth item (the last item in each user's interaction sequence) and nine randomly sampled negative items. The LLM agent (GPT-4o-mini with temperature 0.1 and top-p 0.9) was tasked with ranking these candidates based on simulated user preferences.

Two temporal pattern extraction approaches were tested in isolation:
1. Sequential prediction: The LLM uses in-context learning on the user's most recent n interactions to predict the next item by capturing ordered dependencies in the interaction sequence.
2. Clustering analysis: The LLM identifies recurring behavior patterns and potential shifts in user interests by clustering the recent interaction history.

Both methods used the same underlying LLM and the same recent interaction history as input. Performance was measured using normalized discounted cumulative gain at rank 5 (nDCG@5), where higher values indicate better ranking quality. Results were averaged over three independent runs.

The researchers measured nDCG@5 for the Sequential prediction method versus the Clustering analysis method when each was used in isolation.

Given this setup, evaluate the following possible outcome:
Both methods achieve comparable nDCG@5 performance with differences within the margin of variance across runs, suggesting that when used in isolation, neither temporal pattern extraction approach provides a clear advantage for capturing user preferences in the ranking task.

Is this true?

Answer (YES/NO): YES